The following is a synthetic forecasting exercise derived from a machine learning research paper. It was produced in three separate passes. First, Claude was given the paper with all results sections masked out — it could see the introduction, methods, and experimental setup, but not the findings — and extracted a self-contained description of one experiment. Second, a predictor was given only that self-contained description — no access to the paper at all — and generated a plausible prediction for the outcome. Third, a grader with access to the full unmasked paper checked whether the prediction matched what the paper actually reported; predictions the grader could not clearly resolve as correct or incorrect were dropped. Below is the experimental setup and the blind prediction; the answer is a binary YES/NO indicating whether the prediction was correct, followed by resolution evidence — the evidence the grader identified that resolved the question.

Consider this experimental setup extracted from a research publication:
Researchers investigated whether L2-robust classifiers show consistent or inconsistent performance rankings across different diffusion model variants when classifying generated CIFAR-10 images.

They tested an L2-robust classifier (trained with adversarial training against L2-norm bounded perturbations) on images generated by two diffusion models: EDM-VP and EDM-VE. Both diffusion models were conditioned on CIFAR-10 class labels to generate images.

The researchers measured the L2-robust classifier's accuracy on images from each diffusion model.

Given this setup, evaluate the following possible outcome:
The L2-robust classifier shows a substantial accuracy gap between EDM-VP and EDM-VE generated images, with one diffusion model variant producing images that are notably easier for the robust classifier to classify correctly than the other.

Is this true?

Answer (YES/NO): NO